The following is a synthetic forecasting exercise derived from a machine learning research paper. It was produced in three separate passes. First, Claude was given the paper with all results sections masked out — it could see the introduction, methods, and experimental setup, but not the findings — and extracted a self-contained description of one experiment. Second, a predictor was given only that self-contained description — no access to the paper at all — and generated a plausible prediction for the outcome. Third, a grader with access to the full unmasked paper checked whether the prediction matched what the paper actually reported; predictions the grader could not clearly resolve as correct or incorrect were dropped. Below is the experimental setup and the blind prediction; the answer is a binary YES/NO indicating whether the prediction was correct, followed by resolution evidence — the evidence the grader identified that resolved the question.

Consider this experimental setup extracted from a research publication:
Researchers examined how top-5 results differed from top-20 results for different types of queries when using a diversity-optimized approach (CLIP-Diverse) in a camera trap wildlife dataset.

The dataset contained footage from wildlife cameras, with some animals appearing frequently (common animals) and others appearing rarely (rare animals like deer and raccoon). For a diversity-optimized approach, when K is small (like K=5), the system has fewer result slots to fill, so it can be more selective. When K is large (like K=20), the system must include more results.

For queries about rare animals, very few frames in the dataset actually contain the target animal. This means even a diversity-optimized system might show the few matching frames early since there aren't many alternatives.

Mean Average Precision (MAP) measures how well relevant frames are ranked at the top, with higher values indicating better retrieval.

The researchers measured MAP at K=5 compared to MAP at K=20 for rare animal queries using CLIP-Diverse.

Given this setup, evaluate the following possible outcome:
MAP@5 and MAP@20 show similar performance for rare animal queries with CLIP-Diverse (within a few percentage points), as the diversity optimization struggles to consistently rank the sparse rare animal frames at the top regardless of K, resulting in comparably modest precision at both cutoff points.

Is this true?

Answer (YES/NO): NO